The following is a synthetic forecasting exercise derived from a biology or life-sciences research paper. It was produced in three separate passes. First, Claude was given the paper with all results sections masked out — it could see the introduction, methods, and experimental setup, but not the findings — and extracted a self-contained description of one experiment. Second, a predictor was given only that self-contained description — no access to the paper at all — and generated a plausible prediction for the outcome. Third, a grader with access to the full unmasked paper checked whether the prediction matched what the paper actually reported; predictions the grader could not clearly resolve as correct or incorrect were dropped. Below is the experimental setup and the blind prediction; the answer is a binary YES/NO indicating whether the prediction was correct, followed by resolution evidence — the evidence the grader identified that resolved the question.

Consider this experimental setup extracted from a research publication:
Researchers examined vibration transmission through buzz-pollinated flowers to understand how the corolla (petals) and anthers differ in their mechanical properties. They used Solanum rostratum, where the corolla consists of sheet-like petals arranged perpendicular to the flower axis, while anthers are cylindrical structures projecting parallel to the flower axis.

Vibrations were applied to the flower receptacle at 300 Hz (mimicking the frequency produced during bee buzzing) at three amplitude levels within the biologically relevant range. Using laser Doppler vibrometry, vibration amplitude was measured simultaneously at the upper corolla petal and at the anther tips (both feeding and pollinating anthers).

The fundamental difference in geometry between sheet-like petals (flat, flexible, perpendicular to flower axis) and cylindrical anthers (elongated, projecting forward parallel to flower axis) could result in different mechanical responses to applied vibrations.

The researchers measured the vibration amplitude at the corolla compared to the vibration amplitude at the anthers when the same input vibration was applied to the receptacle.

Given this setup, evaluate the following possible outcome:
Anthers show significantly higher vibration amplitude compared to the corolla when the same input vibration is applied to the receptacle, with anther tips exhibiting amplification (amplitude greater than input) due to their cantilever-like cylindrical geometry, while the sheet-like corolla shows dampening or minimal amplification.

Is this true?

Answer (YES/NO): YES